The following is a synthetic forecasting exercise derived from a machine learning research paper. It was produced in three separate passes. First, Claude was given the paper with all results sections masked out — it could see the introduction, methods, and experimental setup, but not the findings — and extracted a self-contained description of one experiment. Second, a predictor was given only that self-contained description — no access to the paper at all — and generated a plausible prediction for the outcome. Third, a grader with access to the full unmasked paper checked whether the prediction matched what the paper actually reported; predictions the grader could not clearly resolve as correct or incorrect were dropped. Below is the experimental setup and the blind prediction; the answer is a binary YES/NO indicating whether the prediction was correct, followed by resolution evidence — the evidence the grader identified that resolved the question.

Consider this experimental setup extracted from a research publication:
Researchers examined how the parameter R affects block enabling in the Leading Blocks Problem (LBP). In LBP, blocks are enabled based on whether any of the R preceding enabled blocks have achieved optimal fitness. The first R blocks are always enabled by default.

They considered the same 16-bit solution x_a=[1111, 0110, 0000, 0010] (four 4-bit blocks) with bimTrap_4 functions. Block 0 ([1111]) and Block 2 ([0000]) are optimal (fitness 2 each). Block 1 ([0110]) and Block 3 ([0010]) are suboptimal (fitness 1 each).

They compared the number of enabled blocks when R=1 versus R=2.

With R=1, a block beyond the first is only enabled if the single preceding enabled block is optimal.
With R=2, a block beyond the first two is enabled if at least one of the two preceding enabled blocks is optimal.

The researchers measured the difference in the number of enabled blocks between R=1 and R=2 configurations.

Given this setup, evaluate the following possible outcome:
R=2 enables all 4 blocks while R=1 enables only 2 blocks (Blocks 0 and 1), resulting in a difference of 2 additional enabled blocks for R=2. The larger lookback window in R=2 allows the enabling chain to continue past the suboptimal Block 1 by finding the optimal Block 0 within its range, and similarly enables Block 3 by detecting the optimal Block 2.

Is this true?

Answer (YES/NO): YES